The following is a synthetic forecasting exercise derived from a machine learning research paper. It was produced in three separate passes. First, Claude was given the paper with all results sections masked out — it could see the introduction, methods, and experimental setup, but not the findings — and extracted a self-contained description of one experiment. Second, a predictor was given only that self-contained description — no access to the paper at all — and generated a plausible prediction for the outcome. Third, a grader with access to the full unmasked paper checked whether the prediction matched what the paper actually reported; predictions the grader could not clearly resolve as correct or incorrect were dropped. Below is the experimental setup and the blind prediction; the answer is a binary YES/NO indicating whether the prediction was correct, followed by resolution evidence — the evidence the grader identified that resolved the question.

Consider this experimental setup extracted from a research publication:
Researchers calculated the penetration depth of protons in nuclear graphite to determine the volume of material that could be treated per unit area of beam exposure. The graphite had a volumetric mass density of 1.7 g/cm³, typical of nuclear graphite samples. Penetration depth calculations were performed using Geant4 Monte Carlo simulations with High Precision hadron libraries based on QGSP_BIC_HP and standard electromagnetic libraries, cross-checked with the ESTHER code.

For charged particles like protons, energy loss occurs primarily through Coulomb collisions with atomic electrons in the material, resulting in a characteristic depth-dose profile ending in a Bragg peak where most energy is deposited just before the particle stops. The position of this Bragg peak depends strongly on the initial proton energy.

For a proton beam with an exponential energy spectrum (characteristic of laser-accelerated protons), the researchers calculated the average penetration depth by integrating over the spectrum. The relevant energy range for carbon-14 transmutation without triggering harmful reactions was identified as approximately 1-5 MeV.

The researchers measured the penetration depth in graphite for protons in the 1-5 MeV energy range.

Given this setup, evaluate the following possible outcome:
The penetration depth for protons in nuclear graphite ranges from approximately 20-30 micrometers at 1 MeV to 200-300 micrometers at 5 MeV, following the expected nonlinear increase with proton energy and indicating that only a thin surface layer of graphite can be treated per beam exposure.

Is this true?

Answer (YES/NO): NO